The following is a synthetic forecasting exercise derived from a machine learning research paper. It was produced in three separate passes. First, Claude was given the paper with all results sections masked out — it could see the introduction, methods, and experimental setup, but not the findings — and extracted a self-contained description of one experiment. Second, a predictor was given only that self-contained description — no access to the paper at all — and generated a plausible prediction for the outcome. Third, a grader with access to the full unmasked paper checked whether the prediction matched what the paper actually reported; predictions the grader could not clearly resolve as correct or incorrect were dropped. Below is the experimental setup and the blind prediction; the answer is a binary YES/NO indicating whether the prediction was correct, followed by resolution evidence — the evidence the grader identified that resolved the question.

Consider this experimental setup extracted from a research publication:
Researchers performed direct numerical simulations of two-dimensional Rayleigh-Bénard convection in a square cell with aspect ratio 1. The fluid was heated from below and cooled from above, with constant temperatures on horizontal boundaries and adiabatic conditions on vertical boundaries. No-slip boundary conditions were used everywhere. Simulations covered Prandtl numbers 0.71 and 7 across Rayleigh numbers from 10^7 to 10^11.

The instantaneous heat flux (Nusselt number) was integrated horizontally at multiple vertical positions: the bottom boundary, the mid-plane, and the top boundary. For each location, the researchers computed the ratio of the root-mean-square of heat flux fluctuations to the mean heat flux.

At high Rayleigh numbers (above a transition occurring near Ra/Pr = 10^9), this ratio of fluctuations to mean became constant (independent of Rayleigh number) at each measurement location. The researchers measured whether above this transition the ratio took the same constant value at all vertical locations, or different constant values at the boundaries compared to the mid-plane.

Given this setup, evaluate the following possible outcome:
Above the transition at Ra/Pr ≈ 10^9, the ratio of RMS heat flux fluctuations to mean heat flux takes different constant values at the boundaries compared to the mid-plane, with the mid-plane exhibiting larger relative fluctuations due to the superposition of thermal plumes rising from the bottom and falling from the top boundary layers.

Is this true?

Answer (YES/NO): NO